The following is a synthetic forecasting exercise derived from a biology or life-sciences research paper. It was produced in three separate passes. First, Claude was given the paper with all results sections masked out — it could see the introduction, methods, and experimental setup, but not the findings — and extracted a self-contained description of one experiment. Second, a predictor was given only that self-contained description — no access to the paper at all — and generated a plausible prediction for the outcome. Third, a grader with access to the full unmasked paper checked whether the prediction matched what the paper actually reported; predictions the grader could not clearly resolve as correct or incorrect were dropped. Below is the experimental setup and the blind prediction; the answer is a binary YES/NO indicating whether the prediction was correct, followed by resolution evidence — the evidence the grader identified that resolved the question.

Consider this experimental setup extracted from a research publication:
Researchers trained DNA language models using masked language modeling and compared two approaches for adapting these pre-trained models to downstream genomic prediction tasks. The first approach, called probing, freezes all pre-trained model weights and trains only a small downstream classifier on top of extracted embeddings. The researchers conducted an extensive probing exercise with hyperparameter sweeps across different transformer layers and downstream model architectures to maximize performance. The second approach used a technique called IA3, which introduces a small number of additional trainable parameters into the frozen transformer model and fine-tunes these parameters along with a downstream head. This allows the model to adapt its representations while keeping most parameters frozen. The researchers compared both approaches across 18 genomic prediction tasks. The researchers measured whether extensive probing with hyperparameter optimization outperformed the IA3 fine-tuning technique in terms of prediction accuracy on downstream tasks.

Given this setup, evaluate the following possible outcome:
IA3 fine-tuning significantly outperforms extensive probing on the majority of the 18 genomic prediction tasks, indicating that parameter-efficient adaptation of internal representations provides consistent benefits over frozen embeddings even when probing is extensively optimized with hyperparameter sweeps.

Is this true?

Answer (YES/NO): NO